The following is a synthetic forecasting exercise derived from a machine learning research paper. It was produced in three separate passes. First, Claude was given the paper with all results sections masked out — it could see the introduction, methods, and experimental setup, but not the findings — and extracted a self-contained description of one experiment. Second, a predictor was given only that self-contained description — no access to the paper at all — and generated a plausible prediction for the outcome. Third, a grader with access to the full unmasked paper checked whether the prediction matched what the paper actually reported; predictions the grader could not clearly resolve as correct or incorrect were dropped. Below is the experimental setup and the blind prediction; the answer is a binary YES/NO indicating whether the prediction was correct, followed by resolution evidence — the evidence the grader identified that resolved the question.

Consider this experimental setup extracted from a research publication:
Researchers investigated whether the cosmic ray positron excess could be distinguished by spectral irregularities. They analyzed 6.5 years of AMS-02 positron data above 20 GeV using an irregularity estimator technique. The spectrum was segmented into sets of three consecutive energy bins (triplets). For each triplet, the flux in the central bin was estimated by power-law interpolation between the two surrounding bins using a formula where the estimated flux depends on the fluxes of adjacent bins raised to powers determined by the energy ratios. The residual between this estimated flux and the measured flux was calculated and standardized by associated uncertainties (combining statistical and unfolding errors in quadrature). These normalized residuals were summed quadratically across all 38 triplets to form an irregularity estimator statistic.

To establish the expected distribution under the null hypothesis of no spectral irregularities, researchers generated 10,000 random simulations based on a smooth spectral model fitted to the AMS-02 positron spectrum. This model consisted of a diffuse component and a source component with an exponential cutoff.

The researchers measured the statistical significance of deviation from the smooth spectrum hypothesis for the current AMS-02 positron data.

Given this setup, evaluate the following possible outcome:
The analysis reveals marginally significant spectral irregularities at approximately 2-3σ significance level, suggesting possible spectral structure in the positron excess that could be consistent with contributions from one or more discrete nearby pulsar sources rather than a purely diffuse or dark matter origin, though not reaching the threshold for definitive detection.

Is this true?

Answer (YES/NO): NO